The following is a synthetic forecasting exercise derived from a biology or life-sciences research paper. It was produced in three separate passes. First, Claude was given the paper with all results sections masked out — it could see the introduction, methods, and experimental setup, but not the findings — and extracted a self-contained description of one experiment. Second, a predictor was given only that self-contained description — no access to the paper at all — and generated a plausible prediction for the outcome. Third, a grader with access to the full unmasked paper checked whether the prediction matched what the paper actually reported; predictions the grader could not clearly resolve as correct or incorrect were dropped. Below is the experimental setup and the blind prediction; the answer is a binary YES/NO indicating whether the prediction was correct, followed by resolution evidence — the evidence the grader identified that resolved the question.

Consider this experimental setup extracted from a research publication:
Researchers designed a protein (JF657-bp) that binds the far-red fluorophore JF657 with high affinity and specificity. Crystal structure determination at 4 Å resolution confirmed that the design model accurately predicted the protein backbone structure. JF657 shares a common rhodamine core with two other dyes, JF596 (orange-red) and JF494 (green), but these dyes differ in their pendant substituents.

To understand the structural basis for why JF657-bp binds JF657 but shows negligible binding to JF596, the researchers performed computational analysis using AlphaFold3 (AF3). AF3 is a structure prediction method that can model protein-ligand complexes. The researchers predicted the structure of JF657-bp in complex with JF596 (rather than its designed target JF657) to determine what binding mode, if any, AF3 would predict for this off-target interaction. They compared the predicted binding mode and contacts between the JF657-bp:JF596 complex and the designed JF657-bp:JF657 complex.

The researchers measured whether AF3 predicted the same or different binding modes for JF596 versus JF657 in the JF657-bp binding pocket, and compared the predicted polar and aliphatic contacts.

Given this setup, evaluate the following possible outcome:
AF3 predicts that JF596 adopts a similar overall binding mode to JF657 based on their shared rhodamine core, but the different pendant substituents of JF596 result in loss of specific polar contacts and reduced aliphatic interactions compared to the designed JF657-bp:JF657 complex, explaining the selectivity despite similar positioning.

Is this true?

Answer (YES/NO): NO